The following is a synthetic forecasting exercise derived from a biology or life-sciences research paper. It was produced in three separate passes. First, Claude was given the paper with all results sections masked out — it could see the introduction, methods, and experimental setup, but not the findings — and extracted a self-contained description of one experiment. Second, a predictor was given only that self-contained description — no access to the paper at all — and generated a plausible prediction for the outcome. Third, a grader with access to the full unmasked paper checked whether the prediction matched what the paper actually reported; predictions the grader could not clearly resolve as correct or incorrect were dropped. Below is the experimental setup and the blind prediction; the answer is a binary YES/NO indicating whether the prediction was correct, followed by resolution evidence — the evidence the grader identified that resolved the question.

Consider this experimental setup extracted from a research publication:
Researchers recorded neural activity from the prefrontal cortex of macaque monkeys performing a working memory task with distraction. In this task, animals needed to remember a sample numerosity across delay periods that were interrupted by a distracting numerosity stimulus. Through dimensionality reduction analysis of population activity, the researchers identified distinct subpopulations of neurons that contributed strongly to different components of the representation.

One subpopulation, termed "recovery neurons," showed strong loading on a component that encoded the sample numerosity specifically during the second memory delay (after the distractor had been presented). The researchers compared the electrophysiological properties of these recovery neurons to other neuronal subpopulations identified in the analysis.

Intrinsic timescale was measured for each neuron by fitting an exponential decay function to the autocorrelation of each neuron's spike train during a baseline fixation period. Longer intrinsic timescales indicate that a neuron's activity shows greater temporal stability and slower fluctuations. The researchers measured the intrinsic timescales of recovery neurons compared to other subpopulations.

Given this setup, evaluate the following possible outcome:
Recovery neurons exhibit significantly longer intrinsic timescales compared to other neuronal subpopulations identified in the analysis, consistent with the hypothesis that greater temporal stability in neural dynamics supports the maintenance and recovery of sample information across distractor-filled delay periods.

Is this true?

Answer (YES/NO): YES